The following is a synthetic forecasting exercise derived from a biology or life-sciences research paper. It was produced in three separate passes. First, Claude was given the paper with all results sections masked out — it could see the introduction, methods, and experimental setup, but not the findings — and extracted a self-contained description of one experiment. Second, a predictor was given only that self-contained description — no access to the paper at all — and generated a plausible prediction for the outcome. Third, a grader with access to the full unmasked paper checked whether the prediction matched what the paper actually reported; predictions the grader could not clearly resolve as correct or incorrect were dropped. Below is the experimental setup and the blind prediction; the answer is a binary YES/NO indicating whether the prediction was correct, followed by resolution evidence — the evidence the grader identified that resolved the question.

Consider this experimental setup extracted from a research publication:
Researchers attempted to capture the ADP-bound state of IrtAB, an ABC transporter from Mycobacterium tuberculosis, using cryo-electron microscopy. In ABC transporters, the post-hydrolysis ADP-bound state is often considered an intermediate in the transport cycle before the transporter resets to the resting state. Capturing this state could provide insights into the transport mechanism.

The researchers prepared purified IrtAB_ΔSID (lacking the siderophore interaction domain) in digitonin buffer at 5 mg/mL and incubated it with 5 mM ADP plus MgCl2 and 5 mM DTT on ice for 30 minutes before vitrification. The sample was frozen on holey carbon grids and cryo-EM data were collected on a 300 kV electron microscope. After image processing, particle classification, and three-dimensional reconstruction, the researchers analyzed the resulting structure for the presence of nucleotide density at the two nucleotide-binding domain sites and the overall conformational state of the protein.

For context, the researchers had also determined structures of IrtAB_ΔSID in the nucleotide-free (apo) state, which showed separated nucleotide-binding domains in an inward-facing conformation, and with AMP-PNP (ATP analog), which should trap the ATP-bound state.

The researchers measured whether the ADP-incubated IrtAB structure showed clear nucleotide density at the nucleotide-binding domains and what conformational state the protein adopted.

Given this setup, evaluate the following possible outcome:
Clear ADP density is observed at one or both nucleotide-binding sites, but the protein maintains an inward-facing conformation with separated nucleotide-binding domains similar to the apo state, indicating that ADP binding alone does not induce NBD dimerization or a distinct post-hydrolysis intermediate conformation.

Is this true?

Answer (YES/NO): YES